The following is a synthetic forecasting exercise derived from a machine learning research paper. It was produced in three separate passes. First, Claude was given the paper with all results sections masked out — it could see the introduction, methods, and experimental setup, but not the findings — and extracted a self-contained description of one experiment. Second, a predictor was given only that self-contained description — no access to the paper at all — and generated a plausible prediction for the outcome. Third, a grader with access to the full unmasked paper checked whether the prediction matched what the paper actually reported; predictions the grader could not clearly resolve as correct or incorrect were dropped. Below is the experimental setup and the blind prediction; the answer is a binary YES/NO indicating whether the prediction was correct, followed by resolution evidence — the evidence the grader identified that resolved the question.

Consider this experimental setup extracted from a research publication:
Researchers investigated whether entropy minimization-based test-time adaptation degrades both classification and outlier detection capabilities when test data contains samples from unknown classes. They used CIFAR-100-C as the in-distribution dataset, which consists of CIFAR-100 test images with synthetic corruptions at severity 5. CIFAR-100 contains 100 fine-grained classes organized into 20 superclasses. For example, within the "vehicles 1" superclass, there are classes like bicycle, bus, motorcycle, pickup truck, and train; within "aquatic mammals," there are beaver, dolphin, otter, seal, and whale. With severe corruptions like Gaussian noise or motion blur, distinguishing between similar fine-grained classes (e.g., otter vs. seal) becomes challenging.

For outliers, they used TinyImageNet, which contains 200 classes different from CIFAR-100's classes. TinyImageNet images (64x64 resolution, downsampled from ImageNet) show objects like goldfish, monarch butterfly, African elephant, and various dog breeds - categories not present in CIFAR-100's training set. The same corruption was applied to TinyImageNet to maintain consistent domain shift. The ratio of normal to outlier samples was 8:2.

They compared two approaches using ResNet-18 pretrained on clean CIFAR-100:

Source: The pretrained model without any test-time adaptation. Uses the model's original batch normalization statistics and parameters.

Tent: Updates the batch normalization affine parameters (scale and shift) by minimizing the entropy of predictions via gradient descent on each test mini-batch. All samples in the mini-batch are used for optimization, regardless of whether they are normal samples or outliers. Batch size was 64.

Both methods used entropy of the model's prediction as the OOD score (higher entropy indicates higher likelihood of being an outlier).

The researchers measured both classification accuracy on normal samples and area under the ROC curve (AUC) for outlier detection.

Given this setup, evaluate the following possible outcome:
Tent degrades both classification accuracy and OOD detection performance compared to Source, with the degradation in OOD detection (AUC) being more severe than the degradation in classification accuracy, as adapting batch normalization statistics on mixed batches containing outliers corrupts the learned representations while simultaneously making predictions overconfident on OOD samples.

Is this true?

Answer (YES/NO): NO